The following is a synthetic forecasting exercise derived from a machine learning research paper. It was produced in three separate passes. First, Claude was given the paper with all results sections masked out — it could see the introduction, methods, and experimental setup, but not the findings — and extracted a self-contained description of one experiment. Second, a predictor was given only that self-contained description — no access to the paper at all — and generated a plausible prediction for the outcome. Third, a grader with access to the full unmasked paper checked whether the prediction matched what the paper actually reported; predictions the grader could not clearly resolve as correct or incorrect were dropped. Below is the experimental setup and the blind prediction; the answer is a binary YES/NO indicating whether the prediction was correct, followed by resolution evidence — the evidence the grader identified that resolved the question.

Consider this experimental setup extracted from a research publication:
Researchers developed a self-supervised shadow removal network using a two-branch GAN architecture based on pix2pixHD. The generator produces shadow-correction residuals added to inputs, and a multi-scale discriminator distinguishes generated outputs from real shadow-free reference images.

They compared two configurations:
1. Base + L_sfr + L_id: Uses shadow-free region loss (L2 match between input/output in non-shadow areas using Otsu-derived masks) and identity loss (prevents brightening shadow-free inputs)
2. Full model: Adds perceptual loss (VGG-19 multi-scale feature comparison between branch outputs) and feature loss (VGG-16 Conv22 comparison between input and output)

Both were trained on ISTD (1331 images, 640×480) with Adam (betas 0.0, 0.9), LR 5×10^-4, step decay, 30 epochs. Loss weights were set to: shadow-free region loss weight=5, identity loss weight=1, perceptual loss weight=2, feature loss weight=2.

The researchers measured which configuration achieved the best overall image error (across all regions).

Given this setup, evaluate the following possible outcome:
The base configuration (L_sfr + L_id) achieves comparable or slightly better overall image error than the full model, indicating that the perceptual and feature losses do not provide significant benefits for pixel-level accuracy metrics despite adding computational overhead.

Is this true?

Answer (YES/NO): YES